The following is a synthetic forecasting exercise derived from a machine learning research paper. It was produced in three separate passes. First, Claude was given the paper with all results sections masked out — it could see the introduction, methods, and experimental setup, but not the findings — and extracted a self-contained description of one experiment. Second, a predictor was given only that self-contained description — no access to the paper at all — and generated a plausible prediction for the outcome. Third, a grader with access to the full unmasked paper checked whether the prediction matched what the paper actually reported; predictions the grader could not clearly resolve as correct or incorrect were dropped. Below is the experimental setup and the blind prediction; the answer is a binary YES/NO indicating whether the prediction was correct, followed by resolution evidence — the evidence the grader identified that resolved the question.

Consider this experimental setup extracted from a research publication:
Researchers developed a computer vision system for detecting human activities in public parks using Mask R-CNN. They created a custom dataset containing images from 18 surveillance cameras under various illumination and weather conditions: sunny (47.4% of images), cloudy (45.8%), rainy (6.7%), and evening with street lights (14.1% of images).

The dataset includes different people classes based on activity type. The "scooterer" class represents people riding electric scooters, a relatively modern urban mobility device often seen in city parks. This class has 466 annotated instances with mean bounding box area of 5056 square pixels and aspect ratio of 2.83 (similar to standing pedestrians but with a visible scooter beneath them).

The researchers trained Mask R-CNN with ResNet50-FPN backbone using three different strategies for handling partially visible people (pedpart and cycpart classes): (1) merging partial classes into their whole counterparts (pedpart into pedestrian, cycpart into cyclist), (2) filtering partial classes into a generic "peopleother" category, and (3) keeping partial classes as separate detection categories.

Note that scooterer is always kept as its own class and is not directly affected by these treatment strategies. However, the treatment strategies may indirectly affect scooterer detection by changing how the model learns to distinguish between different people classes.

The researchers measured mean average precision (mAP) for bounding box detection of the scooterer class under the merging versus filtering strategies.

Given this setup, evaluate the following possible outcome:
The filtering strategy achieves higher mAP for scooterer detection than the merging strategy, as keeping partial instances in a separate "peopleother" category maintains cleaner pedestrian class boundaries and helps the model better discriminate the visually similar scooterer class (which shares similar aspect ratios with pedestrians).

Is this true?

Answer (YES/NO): YES